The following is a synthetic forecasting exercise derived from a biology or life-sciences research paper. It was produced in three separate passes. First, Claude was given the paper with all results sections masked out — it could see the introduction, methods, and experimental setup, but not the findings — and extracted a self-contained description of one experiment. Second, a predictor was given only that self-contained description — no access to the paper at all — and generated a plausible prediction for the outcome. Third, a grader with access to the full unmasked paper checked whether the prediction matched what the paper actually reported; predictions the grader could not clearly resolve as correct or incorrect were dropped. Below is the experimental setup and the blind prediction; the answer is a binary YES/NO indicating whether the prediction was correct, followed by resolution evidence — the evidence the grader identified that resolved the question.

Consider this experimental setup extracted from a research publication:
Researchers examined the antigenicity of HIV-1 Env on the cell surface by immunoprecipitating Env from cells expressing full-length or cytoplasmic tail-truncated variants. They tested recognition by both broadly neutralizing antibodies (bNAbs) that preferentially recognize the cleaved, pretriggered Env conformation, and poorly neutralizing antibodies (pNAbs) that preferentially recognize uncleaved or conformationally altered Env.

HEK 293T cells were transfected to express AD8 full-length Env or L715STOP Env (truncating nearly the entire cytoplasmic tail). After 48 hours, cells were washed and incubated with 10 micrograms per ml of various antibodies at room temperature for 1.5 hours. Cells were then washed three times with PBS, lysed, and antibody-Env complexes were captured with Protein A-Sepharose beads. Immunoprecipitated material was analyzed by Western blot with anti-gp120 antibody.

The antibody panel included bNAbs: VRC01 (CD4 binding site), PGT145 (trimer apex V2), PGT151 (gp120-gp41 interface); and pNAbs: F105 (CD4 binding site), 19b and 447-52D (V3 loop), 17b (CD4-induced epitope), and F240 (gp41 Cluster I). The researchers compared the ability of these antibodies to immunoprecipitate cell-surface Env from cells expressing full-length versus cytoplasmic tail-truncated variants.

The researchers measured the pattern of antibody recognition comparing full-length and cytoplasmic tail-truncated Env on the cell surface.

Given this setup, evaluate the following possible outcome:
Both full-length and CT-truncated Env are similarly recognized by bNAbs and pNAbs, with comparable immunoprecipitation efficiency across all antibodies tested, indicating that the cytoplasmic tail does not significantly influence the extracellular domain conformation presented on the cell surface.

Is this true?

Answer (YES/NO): NO